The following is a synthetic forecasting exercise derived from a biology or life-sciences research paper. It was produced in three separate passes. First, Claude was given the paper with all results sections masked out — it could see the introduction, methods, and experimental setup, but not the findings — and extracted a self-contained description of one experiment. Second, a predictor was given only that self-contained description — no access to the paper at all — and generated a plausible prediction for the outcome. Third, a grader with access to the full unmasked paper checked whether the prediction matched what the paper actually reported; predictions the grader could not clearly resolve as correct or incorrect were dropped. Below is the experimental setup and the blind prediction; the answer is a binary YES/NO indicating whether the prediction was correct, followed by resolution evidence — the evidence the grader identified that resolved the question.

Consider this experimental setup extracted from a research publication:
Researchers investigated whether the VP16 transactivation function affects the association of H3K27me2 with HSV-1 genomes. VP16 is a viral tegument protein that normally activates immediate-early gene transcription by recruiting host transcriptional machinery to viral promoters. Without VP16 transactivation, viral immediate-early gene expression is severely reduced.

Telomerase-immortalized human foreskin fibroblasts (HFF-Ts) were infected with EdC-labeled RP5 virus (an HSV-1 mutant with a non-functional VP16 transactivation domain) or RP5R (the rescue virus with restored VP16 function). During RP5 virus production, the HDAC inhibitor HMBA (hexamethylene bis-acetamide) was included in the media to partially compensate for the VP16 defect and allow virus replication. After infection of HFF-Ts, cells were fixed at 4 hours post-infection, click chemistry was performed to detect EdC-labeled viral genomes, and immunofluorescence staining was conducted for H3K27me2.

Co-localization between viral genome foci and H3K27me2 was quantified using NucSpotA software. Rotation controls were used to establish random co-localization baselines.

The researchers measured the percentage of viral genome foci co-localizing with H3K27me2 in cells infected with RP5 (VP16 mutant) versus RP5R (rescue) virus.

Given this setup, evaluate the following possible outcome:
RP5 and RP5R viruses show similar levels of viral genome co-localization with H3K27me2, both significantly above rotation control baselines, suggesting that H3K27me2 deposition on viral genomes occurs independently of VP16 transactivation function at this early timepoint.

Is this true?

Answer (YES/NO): NO